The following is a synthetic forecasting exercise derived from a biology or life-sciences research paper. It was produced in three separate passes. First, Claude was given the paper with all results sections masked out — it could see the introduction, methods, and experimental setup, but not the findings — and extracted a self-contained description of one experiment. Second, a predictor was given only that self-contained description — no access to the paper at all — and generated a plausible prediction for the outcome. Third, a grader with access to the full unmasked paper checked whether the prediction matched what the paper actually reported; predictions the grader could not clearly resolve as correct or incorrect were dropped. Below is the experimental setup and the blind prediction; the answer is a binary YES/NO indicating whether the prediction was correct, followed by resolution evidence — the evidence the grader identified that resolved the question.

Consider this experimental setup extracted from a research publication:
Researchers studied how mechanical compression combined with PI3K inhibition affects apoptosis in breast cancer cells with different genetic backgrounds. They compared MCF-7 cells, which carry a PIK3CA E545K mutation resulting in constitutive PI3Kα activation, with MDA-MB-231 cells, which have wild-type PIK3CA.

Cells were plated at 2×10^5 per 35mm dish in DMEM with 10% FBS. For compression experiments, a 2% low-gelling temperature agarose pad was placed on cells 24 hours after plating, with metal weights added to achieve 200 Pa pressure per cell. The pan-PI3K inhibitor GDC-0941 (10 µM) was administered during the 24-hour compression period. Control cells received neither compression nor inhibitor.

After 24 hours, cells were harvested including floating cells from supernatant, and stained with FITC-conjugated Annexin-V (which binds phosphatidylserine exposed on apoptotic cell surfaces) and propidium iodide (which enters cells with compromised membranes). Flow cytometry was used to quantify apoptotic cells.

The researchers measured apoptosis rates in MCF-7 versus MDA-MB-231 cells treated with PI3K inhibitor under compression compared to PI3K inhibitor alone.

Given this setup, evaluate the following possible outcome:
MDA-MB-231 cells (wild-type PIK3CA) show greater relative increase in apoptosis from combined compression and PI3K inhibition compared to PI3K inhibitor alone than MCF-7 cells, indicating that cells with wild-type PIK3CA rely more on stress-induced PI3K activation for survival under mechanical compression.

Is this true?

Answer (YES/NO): NO